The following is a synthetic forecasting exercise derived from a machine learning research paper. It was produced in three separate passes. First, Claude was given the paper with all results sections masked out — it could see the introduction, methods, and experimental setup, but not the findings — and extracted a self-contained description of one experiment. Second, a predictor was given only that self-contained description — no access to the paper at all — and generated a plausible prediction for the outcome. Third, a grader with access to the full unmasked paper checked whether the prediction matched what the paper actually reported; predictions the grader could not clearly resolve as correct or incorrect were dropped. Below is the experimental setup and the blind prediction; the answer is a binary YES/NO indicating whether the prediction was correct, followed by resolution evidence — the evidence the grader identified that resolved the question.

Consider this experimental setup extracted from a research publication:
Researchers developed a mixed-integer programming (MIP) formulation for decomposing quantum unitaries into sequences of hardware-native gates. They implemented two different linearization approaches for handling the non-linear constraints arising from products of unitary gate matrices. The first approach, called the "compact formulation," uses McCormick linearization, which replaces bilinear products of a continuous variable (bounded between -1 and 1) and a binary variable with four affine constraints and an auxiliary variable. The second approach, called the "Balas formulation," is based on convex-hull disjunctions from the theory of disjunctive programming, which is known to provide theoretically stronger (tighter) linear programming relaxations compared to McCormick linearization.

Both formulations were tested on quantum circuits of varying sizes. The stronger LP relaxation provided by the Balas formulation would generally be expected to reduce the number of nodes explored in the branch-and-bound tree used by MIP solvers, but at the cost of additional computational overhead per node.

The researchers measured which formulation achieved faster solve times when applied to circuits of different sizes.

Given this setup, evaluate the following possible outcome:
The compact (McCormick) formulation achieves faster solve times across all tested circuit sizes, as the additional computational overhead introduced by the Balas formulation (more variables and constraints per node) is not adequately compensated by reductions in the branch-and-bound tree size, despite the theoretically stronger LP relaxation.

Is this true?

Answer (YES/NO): NO